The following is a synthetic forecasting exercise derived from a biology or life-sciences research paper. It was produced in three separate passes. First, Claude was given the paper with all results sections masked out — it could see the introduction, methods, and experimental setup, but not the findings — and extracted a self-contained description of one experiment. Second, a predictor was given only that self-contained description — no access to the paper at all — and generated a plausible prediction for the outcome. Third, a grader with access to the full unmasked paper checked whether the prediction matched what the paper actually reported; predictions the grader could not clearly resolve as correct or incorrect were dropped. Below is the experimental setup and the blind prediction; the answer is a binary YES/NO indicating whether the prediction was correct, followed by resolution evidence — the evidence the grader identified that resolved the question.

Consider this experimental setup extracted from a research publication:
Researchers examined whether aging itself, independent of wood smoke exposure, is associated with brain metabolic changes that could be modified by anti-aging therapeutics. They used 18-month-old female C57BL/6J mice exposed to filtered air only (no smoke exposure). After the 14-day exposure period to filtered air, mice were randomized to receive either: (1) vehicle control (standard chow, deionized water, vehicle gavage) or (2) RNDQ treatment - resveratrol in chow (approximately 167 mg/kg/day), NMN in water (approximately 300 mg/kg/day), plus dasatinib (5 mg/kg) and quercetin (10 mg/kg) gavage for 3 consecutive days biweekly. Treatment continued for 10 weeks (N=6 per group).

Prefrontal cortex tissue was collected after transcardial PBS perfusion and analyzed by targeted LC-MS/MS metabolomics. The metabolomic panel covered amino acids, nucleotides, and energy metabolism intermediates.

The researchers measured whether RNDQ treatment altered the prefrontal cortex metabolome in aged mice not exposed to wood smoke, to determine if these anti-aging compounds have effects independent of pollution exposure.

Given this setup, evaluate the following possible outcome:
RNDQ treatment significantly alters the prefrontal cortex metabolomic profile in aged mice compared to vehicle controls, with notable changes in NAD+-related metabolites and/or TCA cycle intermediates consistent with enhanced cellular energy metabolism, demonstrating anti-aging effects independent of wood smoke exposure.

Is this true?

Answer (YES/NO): NO